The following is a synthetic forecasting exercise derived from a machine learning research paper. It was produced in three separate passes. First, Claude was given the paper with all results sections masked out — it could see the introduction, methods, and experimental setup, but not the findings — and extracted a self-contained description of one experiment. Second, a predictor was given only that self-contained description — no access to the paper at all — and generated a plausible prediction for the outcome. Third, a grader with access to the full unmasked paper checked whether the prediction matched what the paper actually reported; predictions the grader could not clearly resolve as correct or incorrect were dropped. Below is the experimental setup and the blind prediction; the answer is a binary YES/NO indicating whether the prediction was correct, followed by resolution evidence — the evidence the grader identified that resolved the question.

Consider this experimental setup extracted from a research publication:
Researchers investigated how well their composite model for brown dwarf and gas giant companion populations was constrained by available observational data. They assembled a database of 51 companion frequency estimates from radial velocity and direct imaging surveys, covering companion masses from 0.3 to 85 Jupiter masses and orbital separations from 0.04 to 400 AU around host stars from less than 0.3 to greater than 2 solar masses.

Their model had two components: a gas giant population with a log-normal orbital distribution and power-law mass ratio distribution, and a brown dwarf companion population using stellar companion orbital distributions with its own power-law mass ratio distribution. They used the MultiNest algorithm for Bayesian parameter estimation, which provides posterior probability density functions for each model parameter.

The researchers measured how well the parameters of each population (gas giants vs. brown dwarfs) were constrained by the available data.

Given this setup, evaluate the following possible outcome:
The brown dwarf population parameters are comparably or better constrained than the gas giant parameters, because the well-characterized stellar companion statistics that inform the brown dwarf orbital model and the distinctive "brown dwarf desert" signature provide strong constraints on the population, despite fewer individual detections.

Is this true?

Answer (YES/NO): NO